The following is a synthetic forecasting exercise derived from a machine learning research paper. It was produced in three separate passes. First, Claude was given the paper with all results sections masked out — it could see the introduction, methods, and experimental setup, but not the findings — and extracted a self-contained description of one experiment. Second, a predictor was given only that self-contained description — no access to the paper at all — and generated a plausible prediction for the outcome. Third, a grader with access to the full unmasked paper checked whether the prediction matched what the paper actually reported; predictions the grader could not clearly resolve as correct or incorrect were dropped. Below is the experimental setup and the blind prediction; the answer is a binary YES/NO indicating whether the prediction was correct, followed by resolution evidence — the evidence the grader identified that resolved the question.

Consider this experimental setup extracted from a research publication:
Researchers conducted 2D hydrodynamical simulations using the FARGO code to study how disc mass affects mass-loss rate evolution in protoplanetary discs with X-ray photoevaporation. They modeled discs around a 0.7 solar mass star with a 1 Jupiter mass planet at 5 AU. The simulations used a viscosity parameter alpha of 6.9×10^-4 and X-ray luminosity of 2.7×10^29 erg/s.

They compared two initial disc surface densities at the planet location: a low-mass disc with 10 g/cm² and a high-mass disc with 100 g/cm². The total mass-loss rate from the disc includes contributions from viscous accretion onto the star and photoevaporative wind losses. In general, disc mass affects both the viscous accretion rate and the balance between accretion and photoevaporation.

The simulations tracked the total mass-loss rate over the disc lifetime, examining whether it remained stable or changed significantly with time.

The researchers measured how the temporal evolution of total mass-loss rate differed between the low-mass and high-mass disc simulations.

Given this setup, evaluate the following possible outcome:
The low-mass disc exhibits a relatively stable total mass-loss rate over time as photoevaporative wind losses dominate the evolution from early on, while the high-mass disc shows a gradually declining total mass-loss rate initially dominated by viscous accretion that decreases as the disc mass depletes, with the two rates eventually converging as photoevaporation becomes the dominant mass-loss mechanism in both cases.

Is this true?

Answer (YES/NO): NO